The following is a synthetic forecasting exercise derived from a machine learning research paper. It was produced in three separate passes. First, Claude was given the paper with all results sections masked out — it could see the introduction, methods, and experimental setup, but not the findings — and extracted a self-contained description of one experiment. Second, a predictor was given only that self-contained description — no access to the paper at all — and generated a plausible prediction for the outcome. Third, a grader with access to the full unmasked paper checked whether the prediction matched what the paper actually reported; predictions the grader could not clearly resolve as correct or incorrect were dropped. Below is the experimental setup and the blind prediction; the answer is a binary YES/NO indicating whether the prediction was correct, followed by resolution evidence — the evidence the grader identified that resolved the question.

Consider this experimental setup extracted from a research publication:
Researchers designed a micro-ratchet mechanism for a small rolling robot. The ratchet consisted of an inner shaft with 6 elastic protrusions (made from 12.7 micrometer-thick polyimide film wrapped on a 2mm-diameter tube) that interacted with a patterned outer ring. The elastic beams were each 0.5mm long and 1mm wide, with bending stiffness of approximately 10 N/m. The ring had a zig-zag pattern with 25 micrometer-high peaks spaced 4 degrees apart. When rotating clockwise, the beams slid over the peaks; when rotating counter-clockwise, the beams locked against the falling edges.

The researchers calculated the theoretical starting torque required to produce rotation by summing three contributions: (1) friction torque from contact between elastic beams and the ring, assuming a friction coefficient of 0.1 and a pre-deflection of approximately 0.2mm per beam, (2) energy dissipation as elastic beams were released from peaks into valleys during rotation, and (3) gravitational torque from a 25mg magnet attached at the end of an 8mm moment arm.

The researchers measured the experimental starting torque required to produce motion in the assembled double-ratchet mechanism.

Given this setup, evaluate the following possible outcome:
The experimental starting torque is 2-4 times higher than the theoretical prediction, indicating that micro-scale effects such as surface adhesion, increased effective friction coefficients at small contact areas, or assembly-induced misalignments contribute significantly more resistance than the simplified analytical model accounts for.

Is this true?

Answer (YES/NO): NO